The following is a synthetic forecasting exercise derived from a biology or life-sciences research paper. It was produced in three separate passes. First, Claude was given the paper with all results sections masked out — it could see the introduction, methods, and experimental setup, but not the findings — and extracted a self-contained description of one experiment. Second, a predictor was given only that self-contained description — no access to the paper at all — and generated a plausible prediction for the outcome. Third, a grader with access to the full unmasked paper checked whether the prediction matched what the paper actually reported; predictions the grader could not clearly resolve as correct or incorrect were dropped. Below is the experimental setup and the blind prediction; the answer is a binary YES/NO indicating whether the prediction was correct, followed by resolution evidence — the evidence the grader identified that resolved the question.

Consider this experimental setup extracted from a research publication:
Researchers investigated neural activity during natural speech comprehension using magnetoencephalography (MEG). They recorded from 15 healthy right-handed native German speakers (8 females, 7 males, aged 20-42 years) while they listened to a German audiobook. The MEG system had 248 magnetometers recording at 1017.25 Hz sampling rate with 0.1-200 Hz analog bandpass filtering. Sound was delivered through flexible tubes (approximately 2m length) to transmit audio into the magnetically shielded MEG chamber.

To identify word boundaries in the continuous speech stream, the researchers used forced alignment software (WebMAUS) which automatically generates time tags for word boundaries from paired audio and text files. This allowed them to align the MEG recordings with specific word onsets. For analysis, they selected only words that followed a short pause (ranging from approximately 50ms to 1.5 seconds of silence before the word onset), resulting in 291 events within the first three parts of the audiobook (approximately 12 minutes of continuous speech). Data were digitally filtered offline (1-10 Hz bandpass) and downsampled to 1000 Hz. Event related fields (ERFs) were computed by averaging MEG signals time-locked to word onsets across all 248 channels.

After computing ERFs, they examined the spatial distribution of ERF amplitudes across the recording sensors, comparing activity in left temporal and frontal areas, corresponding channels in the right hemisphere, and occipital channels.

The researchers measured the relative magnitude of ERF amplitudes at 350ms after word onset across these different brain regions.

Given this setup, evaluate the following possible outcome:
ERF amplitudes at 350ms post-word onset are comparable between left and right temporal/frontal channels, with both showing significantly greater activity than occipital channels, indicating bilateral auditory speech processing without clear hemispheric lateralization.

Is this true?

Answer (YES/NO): NO